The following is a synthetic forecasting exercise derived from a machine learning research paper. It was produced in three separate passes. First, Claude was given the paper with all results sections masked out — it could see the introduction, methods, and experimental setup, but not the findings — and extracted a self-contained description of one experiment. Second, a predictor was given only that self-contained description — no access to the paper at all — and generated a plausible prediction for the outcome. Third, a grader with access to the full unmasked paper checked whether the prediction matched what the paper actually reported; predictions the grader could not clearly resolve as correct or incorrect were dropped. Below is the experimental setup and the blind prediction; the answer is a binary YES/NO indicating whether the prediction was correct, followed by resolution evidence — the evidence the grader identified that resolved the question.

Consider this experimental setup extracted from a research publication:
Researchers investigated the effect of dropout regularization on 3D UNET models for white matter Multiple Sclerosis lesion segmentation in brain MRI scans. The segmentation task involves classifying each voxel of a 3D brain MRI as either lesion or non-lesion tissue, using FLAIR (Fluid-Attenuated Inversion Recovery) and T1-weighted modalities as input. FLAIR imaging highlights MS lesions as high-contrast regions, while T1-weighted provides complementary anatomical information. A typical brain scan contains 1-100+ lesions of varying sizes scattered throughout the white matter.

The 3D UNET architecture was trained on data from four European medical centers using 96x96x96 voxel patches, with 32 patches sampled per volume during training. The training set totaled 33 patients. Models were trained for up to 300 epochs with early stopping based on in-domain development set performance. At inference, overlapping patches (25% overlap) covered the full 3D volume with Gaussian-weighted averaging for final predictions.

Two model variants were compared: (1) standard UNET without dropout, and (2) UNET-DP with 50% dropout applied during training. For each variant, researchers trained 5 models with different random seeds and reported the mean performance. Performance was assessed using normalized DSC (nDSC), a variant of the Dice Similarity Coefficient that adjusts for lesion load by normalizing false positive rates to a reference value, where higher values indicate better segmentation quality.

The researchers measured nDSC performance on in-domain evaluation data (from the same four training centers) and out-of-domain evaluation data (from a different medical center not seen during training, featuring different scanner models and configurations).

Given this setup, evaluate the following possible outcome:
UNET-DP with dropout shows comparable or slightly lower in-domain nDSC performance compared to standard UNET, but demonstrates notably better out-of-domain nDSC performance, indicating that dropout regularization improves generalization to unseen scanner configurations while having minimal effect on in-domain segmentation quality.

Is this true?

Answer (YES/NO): NO